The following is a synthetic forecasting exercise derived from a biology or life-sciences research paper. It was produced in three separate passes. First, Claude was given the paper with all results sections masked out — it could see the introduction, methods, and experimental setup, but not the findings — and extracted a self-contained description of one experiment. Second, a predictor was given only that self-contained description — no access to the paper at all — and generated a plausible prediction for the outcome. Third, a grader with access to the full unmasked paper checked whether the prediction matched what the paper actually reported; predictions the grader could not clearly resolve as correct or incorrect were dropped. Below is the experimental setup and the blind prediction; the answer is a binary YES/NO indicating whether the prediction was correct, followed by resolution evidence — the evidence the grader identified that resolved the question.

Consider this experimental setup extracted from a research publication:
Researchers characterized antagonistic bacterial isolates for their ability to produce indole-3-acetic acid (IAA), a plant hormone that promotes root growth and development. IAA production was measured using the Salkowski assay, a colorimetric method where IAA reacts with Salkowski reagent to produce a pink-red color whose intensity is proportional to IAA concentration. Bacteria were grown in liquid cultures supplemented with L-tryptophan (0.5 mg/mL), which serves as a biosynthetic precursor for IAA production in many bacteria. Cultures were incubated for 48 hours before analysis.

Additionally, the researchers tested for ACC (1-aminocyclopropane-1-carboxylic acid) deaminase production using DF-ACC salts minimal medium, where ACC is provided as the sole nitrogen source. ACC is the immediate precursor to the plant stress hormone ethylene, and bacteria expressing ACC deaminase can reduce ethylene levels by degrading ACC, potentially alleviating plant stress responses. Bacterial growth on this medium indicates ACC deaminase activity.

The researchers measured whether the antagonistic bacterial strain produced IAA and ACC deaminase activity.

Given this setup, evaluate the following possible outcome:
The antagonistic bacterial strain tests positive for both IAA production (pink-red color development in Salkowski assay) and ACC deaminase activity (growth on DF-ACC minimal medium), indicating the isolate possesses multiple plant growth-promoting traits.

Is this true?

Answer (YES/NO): YES